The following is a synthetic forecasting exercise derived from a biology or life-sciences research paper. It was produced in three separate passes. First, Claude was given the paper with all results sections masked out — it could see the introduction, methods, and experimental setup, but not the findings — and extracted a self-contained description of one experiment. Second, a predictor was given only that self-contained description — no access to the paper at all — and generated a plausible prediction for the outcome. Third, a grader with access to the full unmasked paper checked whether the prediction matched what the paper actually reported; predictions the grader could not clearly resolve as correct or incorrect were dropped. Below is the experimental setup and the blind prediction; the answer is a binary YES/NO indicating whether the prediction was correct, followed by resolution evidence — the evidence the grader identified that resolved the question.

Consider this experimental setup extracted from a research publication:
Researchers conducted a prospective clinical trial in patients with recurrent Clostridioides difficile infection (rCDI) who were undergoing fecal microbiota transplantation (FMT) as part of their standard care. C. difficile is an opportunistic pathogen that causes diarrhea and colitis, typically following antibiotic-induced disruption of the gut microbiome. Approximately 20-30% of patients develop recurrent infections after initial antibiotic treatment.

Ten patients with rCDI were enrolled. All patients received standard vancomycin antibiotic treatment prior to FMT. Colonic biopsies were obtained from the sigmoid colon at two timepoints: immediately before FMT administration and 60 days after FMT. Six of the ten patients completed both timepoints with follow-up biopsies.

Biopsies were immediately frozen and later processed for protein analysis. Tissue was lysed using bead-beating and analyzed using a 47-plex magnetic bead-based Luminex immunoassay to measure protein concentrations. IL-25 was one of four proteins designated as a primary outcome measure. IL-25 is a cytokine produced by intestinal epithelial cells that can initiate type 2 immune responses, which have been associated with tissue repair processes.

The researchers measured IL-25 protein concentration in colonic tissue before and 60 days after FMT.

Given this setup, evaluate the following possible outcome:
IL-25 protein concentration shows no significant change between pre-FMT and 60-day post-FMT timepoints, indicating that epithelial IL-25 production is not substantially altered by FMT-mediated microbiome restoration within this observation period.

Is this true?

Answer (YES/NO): NO